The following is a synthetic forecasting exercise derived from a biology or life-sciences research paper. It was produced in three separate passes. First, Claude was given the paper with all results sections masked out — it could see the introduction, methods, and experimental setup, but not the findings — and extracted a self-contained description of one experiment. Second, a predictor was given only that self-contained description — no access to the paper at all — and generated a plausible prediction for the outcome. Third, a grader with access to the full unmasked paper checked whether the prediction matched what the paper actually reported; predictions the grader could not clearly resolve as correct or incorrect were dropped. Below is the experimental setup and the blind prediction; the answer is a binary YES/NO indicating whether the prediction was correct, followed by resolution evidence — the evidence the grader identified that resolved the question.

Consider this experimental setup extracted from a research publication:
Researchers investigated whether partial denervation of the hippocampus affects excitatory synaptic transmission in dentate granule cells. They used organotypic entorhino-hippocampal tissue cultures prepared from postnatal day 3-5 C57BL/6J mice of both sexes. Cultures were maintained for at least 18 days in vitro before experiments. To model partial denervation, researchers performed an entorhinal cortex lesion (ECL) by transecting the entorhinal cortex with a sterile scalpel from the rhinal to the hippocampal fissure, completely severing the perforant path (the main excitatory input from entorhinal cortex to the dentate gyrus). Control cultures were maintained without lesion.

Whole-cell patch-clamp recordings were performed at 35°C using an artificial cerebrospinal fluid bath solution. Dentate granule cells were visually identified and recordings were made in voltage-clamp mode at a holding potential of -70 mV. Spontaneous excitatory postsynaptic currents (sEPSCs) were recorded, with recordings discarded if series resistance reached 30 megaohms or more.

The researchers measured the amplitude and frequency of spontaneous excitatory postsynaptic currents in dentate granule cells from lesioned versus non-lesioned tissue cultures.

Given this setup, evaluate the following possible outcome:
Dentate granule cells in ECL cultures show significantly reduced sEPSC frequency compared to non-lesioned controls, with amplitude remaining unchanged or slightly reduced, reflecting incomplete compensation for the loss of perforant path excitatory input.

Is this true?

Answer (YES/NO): NO